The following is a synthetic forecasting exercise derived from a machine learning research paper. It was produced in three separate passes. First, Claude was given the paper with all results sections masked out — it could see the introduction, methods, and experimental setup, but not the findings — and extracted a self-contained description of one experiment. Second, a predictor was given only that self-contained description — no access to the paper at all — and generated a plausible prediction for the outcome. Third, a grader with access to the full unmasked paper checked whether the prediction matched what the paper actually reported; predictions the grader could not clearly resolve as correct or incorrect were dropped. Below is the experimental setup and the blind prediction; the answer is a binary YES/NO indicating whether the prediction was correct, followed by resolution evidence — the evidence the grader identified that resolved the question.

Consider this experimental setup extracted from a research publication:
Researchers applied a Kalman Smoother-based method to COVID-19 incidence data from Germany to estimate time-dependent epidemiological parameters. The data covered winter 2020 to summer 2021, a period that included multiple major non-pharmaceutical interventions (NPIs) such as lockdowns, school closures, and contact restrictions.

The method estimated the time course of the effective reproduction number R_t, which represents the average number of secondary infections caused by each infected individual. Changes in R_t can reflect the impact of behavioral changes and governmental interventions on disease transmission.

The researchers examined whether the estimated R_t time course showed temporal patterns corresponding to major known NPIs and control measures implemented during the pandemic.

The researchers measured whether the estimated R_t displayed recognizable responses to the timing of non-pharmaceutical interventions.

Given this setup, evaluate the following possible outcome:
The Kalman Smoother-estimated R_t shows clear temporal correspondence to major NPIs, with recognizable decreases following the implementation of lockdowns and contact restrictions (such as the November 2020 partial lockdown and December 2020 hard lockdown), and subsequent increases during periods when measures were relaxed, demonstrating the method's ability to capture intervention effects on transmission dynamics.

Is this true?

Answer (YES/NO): YES